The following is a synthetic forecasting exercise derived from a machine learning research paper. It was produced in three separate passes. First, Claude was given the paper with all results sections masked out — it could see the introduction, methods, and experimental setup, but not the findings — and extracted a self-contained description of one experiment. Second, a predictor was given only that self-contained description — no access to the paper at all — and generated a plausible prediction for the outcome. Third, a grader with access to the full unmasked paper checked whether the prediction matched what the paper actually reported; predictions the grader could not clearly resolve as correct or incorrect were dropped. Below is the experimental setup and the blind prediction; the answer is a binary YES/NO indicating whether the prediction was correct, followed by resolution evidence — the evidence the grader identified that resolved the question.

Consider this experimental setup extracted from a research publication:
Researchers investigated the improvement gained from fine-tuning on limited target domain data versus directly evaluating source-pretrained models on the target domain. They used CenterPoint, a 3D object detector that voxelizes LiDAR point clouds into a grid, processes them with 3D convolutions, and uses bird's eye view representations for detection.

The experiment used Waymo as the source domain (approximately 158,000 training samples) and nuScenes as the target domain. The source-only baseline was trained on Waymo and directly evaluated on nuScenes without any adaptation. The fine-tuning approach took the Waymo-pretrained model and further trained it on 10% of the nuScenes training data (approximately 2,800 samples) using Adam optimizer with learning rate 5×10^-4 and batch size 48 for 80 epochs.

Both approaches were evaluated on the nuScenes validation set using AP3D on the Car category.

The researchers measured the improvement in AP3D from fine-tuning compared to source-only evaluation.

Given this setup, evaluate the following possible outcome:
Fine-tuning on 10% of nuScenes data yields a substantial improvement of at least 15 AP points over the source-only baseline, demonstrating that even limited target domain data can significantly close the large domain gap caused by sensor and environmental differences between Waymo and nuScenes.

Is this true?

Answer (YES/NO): YES